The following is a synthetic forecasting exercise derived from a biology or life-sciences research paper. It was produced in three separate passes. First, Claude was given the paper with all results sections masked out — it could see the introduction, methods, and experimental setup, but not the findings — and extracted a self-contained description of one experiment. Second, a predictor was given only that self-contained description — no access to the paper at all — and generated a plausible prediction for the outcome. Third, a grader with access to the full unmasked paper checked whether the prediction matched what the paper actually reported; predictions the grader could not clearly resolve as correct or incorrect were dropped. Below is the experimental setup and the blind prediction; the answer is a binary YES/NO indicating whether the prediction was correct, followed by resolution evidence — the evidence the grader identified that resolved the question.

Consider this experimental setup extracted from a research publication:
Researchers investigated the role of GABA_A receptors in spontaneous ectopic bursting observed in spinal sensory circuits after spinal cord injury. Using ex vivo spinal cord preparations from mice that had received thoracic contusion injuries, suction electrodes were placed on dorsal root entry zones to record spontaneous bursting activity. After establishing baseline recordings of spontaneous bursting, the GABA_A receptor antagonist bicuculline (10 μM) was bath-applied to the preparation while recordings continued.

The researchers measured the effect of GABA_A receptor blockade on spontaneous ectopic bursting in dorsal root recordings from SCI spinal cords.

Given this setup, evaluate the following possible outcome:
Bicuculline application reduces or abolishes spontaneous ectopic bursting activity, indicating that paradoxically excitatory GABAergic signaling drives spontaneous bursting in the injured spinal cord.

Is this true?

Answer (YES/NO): YES